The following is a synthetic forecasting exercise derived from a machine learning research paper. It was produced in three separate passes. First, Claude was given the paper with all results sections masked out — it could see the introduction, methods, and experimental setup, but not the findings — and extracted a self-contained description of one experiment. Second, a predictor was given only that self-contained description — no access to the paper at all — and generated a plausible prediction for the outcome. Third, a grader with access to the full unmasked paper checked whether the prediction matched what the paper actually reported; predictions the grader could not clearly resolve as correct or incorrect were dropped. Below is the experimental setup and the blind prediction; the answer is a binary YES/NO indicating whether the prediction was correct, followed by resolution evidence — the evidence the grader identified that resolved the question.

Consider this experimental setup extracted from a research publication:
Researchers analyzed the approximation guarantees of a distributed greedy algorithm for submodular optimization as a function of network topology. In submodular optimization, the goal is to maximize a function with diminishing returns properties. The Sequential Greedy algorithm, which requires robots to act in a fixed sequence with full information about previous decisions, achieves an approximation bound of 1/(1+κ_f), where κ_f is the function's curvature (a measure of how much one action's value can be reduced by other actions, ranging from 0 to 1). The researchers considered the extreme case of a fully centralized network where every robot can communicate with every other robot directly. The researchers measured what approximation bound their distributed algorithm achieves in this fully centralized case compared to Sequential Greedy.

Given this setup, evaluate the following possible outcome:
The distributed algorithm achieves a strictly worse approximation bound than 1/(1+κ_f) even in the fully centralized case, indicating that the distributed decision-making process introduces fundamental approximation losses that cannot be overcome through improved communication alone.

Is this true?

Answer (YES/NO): NO